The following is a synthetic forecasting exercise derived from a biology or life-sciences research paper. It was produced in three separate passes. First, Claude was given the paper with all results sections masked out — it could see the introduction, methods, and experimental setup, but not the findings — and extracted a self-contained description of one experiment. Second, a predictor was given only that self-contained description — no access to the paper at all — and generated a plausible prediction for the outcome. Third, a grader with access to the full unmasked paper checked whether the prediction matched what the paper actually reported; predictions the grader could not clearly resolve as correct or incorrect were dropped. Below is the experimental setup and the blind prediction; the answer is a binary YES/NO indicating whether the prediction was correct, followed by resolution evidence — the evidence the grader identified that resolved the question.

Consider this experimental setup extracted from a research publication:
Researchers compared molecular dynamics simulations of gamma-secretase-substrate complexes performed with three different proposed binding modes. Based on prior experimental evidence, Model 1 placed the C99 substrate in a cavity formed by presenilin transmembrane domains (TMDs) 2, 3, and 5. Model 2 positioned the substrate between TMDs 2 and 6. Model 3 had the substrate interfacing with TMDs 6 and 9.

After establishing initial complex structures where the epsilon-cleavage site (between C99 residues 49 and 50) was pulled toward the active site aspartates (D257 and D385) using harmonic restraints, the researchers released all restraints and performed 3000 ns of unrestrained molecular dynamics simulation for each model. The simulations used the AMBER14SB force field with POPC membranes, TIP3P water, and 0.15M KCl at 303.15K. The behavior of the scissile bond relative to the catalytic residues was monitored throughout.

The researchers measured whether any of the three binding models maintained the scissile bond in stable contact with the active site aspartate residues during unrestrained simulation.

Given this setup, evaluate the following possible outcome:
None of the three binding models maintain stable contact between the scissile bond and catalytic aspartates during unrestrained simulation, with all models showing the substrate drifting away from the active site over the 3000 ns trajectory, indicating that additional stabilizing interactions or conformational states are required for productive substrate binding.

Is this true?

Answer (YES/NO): YES